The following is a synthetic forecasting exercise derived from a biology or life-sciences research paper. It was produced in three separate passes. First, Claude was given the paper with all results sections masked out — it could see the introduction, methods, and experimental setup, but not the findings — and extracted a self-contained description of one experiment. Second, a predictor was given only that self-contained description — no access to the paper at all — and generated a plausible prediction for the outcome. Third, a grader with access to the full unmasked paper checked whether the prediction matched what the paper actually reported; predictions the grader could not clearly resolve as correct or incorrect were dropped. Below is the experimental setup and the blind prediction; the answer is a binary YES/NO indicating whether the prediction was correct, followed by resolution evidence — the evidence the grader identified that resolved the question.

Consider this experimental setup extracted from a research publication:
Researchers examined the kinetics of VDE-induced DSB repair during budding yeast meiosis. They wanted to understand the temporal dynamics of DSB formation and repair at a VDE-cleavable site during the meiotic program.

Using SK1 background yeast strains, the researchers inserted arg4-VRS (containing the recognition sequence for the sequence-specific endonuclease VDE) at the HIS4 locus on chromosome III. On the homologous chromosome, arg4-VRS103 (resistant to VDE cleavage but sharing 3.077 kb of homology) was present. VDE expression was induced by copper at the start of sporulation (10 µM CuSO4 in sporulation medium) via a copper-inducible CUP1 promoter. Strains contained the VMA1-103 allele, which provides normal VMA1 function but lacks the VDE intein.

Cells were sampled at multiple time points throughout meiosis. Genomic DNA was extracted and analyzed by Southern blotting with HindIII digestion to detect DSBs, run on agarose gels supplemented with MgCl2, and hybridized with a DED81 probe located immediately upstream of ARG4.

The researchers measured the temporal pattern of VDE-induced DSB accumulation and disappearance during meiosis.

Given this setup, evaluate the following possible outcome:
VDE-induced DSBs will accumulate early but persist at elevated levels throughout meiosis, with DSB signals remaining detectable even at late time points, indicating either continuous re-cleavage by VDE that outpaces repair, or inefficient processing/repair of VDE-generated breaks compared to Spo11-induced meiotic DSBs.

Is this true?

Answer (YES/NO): NO